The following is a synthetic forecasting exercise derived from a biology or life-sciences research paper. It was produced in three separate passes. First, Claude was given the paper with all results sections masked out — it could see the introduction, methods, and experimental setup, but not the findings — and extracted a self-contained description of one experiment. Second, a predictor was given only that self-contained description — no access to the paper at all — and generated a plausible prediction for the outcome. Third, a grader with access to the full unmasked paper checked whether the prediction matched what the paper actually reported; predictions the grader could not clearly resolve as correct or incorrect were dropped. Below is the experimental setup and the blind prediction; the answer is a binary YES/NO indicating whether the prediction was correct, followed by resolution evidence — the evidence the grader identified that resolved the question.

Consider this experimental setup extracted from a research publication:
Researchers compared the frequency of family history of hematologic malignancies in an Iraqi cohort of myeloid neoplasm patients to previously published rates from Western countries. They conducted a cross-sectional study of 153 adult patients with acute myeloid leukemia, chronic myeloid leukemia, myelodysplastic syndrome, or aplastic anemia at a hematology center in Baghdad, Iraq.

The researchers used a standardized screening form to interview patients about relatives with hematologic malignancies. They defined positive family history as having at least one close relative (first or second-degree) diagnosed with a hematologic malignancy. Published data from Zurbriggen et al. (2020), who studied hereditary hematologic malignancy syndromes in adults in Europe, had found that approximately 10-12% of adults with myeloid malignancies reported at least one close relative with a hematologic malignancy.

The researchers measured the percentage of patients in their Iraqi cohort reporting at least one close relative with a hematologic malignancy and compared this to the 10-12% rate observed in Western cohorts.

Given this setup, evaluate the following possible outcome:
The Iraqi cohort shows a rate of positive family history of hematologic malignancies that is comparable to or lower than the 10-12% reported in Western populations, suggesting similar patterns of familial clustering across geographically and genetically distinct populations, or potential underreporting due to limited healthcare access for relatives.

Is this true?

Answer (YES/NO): YES